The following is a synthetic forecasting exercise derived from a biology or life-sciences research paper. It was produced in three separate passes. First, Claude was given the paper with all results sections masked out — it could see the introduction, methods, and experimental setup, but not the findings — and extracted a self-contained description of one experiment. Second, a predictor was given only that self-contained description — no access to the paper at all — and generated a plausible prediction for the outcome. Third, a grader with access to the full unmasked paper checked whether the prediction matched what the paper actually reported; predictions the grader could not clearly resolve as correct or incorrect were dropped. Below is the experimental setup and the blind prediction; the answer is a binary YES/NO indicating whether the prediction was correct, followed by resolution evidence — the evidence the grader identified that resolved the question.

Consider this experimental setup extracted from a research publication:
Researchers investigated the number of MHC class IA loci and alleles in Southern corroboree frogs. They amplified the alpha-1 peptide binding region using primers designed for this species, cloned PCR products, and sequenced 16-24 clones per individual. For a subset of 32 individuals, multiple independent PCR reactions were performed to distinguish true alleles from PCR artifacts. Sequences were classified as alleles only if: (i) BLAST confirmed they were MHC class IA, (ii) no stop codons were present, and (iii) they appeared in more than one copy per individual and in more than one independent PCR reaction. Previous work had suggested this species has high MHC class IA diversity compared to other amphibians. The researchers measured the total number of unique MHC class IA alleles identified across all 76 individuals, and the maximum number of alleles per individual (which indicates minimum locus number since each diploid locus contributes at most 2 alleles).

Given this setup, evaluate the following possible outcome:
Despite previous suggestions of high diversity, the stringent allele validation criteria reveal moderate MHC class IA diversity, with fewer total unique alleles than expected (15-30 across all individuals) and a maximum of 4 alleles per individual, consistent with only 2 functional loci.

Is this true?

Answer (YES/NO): NO